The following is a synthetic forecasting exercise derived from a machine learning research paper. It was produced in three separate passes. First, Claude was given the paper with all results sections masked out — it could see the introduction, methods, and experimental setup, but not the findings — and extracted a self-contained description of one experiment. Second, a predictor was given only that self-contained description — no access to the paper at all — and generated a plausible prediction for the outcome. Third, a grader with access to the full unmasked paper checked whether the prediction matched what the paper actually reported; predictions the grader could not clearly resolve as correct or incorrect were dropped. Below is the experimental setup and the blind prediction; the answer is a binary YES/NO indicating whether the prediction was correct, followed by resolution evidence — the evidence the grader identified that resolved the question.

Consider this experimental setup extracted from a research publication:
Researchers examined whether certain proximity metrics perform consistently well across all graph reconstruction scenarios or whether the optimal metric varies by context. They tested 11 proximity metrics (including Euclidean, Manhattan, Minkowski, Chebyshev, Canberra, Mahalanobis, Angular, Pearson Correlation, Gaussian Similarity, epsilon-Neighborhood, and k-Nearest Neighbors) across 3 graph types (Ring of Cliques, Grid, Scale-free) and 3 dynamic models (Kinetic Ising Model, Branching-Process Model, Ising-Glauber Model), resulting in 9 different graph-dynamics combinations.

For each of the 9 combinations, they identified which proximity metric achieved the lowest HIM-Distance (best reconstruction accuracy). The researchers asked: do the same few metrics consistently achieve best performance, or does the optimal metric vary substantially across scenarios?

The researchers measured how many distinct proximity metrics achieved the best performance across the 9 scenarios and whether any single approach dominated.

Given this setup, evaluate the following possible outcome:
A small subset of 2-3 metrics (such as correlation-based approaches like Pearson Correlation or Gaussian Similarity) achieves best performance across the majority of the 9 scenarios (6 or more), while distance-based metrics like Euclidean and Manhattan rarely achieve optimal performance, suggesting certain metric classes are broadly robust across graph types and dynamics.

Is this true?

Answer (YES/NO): NO